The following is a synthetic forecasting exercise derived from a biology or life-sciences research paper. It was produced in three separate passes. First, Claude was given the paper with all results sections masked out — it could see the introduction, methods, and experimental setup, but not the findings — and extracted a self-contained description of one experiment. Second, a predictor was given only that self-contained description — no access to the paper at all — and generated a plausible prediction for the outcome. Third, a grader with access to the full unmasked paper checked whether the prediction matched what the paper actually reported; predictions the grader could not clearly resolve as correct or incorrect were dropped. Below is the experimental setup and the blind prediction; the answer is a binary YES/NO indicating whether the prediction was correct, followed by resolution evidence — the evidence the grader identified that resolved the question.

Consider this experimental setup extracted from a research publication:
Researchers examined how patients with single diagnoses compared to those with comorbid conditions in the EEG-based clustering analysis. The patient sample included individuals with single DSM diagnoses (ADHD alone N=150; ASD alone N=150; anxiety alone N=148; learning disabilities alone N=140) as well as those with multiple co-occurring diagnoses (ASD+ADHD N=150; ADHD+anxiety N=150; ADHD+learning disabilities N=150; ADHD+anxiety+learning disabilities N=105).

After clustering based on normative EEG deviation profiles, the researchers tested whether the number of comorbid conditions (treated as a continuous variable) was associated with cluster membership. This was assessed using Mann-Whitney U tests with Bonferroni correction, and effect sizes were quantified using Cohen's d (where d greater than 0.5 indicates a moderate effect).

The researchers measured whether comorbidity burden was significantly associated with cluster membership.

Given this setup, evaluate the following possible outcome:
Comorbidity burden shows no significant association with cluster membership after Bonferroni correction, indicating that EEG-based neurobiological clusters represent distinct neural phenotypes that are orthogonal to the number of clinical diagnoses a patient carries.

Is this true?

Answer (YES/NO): YES